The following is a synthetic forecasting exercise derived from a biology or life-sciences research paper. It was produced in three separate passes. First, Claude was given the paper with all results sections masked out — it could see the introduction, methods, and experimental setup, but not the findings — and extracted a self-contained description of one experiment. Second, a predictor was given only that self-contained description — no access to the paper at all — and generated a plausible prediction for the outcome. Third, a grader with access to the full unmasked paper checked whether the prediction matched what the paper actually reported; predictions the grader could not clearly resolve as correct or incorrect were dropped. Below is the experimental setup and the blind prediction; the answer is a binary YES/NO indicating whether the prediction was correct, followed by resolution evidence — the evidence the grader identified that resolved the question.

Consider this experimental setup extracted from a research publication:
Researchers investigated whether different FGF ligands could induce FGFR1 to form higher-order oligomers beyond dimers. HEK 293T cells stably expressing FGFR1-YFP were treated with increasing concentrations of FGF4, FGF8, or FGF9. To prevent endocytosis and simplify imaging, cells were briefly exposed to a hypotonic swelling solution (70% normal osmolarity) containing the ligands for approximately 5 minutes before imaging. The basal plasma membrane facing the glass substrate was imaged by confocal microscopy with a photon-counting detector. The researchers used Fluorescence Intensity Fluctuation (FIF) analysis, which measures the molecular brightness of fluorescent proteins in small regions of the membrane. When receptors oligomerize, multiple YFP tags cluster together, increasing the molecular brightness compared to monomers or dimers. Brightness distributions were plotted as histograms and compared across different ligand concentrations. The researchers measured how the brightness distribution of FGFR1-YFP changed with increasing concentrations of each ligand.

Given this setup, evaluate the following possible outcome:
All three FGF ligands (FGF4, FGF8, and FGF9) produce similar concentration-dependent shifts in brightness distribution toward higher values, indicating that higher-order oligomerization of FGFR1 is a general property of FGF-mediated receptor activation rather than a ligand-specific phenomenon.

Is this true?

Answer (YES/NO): NO